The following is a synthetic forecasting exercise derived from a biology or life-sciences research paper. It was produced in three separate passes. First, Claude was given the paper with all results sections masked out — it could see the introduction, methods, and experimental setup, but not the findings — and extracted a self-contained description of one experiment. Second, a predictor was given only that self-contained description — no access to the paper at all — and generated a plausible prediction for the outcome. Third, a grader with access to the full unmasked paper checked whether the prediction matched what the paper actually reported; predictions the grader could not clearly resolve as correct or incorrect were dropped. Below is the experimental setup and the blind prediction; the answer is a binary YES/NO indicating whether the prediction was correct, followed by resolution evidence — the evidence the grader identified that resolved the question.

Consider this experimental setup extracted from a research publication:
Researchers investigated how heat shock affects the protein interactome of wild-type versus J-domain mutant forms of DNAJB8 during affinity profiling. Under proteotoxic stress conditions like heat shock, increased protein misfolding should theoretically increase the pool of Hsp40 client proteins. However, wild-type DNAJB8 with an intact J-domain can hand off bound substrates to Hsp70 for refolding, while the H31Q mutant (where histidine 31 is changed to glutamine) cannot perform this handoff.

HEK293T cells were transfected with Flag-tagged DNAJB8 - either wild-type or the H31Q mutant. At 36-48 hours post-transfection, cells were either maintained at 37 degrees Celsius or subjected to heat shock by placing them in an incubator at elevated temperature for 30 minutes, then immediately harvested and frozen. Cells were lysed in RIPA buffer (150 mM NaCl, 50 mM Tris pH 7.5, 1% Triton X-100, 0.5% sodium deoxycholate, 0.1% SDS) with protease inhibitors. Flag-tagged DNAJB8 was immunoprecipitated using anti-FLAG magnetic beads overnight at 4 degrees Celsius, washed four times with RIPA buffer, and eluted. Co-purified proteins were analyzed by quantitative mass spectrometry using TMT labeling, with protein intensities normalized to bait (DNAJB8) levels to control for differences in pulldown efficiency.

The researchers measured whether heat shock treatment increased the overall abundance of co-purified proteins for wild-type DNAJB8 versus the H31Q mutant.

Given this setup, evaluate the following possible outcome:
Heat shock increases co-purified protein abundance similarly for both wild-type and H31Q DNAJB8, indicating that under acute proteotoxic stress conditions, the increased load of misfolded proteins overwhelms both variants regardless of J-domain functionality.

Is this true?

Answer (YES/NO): NO